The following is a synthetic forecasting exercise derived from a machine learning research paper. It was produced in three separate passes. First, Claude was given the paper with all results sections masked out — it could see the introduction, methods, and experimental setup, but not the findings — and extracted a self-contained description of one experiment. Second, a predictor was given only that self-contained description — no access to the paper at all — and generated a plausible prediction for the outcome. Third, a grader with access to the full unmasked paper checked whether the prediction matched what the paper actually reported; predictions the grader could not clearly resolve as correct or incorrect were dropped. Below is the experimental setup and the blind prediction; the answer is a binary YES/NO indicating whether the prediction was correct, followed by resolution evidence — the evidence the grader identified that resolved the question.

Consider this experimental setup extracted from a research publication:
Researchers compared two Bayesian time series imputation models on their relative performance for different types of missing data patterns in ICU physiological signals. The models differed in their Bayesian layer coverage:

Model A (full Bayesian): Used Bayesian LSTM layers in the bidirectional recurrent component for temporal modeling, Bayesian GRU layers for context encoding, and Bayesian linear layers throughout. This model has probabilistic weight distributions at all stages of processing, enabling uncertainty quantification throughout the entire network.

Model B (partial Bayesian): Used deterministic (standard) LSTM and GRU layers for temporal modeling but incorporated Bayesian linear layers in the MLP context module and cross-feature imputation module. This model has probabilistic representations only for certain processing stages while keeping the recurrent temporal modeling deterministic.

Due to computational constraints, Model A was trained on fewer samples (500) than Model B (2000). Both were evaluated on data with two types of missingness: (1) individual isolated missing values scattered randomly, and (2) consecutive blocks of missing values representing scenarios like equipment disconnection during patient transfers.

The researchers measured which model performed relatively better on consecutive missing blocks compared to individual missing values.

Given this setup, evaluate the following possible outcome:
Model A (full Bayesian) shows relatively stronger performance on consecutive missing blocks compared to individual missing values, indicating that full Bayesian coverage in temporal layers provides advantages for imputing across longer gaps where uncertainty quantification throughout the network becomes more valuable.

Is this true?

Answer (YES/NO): NO